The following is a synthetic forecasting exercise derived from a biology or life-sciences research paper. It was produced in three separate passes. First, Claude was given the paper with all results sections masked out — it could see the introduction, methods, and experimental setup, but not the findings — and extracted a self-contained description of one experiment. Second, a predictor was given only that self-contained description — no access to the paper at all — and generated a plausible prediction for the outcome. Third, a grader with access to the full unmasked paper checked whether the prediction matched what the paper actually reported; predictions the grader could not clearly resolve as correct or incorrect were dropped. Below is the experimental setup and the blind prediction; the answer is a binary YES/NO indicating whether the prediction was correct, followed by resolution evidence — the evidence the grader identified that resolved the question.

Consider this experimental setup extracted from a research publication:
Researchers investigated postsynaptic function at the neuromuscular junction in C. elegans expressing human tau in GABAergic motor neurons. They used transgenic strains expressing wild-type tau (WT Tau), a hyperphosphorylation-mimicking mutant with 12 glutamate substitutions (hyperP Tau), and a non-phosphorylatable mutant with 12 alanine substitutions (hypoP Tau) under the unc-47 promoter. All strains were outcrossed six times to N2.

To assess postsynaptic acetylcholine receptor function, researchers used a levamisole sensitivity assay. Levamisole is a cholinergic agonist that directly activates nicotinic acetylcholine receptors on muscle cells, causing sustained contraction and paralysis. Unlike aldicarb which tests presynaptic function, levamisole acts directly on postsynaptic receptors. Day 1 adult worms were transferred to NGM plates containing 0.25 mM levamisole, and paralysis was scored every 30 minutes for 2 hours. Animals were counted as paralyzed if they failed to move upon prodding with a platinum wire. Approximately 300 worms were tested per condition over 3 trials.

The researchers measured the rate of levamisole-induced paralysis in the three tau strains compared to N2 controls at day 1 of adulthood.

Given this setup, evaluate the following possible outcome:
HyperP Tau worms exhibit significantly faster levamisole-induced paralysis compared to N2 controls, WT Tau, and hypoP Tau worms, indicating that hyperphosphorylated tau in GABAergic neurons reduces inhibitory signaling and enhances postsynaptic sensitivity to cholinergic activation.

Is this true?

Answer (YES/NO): YES